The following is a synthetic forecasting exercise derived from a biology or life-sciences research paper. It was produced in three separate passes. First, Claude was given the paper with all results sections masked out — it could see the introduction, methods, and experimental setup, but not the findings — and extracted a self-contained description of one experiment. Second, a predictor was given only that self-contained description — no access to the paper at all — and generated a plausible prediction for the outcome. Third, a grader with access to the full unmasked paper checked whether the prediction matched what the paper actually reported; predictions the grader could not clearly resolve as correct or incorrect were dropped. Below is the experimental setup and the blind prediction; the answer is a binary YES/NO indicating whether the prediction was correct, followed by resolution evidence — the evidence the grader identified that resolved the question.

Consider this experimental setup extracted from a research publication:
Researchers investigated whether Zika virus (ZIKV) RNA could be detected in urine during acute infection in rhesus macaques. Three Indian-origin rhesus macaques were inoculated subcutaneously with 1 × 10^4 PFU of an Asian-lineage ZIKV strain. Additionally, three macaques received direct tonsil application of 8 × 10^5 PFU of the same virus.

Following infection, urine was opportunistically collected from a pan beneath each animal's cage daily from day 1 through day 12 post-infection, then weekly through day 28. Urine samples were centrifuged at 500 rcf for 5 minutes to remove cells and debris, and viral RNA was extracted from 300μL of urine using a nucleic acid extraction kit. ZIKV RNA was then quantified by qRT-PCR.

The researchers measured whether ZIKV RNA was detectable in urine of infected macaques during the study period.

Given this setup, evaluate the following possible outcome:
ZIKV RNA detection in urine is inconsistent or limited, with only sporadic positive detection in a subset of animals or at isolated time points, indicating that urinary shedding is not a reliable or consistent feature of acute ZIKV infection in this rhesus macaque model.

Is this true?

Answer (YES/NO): YES